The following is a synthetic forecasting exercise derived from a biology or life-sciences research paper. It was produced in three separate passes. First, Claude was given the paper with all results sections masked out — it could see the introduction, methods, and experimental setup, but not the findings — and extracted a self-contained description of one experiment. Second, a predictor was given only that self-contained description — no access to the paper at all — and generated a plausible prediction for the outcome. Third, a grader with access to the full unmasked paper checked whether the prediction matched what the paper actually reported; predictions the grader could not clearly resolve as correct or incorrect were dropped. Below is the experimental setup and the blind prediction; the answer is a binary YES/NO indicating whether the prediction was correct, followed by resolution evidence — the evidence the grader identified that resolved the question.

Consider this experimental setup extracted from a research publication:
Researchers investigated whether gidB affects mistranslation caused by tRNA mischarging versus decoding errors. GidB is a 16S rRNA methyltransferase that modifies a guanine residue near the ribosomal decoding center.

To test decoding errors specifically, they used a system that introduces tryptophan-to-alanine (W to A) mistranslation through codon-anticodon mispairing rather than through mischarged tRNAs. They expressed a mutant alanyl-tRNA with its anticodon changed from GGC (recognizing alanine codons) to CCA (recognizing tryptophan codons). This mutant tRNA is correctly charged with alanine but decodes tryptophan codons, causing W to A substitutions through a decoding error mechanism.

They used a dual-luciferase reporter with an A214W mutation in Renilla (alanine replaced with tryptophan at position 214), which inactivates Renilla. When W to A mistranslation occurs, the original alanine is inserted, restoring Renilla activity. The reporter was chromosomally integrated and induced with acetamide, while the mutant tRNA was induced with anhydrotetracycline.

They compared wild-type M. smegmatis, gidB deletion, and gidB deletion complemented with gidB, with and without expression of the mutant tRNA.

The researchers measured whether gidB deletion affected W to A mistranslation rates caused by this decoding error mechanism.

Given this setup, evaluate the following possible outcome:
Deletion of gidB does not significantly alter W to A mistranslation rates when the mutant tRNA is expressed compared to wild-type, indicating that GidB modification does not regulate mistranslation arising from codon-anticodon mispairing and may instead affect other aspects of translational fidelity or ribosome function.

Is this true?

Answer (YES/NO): YES